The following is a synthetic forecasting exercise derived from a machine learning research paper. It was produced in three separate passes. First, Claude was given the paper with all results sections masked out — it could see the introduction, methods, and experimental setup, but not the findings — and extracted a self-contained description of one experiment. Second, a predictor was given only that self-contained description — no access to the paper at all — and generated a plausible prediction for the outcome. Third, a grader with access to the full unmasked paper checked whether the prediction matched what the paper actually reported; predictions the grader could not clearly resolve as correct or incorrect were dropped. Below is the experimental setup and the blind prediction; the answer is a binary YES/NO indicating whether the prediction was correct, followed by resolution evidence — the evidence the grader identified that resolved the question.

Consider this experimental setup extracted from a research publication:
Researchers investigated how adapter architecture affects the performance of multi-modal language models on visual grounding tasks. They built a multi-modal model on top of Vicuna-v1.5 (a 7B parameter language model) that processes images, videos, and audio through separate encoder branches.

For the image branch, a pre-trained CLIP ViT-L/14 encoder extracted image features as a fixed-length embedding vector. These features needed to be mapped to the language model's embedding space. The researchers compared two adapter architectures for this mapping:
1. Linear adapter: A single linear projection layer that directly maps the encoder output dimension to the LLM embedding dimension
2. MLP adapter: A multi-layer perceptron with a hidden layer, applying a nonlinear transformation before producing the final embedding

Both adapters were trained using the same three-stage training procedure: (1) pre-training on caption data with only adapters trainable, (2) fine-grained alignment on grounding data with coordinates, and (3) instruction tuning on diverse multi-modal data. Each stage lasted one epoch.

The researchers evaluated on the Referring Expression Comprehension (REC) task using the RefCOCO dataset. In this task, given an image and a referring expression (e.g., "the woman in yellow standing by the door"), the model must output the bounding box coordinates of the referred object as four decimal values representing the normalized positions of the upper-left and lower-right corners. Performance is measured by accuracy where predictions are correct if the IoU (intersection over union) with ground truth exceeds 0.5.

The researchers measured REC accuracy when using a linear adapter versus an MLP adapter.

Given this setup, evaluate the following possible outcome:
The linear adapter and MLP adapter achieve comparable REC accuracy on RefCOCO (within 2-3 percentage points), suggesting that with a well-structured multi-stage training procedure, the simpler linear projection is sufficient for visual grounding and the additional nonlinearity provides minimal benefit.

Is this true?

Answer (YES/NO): NO